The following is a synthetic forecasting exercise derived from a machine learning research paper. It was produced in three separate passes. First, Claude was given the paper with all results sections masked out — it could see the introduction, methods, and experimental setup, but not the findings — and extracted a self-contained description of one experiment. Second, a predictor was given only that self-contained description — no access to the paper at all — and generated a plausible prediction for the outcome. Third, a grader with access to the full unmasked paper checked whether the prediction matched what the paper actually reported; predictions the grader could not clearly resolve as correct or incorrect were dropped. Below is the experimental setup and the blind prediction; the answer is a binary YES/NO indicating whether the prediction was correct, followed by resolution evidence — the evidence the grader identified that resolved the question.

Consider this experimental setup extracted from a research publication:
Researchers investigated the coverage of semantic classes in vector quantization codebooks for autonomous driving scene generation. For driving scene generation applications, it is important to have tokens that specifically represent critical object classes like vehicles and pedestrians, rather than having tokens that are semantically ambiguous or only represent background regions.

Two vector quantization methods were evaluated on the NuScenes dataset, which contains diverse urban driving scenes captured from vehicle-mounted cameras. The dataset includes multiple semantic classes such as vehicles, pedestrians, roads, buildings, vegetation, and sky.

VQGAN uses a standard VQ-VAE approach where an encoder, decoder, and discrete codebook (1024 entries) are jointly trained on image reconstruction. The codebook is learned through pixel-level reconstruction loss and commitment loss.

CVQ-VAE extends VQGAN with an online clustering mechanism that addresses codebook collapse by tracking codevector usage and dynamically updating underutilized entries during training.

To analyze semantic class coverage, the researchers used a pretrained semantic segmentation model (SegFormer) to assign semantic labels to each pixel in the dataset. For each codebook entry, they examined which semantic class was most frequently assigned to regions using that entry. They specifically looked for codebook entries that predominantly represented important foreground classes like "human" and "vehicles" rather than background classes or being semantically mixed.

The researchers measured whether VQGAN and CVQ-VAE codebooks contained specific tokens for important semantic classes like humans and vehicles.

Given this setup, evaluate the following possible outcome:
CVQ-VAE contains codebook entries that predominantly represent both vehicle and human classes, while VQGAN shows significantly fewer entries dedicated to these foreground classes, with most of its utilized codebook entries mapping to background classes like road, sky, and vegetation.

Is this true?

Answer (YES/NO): NO